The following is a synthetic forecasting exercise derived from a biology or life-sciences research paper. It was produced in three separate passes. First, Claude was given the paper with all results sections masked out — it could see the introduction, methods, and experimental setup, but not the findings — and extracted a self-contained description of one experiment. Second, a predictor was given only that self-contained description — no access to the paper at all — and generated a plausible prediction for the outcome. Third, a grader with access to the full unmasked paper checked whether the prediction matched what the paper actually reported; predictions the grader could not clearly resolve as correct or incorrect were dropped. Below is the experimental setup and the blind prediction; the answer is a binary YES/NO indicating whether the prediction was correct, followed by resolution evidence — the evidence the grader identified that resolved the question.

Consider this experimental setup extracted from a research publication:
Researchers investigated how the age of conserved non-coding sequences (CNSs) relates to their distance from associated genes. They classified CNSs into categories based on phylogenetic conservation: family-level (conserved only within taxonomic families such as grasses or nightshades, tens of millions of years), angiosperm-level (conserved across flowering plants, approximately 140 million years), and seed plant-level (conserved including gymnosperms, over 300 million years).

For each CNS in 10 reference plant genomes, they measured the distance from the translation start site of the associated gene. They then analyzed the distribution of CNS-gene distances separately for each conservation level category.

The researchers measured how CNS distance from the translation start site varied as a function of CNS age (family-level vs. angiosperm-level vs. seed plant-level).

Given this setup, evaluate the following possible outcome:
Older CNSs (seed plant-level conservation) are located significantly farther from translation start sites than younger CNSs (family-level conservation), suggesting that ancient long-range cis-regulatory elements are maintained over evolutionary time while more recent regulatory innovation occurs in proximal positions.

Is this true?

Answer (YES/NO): NO